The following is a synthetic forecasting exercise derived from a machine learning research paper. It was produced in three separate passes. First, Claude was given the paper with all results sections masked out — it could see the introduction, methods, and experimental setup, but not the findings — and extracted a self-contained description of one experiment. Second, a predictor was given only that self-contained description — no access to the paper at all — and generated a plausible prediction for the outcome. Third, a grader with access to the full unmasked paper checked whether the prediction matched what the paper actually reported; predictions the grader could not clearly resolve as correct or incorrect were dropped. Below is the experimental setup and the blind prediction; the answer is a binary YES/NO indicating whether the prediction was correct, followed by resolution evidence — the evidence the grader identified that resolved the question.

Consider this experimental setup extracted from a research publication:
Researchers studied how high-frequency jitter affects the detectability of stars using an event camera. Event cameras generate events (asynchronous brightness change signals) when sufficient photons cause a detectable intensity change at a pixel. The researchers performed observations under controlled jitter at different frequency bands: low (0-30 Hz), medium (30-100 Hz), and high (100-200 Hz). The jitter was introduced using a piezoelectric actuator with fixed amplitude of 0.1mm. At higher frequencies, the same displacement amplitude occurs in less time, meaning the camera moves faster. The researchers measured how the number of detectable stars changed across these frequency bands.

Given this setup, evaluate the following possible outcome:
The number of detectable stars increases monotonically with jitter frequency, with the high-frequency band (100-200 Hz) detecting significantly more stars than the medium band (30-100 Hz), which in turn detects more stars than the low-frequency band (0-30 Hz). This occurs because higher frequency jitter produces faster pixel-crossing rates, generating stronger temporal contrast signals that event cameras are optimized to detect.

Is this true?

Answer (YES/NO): NO